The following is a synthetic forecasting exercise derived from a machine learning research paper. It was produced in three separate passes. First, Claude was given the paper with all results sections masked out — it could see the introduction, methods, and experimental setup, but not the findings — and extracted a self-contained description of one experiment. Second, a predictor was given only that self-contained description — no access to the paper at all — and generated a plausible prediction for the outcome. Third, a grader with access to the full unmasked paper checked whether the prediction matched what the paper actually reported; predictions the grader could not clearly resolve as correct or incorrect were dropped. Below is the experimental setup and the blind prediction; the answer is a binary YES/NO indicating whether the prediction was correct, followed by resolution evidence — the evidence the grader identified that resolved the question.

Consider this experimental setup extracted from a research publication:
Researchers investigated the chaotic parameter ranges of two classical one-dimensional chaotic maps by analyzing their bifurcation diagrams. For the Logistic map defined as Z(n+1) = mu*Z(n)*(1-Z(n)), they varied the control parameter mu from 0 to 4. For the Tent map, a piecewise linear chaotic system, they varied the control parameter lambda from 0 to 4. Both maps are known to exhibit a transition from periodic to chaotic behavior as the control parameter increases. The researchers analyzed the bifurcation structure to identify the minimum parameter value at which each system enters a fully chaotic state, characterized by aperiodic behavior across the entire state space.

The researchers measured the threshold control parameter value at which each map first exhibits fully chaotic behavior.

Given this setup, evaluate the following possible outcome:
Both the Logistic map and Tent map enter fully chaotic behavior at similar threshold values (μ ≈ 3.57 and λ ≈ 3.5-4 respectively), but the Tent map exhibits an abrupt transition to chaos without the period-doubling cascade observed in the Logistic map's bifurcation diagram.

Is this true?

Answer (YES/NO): NO